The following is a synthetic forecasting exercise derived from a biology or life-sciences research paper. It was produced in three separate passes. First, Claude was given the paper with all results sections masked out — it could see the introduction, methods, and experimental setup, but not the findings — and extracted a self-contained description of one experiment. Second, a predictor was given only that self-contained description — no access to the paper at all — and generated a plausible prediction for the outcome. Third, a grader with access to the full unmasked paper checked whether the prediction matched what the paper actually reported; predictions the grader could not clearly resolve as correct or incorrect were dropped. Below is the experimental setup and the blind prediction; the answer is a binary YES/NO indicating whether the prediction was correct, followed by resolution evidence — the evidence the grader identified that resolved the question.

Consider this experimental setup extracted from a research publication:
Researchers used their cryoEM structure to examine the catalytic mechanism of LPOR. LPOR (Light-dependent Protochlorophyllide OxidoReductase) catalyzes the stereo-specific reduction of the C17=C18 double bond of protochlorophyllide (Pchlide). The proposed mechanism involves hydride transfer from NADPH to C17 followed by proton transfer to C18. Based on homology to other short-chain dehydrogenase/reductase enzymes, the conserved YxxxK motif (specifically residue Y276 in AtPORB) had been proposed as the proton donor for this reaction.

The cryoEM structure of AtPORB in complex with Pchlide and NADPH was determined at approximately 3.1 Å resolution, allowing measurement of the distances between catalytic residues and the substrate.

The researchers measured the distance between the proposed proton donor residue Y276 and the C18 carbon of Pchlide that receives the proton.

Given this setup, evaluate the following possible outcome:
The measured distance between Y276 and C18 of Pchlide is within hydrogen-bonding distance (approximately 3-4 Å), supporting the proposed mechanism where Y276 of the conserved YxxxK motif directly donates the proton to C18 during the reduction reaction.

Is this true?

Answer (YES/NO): NO